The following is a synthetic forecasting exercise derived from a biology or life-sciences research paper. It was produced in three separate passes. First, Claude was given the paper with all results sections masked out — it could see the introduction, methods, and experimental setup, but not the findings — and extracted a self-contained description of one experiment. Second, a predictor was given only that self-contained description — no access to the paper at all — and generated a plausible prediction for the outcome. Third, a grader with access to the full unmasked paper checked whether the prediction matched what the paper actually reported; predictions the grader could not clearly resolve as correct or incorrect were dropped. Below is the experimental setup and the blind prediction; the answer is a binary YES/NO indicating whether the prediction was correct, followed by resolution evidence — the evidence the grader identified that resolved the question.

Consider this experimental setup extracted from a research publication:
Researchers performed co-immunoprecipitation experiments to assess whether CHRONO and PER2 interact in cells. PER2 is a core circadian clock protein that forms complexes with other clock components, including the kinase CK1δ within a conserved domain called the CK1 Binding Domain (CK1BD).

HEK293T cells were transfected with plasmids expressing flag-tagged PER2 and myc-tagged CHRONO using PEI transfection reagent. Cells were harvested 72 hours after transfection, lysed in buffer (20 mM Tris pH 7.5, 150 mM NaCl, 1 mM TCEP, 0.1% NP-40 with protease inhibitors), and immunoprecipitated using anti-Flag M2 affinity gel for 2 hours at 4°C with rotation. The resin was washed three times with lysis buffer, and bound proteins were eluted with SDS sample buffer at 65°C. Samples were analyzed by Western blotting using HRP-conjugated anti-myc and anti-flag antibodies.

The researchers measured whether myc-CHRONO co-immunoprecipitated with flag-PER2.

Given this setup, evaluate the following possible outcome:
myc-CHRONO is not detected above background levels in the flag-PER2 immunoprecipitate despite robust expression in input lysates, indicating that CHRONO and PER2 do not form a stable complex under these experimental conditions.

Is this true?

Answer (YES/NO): NO